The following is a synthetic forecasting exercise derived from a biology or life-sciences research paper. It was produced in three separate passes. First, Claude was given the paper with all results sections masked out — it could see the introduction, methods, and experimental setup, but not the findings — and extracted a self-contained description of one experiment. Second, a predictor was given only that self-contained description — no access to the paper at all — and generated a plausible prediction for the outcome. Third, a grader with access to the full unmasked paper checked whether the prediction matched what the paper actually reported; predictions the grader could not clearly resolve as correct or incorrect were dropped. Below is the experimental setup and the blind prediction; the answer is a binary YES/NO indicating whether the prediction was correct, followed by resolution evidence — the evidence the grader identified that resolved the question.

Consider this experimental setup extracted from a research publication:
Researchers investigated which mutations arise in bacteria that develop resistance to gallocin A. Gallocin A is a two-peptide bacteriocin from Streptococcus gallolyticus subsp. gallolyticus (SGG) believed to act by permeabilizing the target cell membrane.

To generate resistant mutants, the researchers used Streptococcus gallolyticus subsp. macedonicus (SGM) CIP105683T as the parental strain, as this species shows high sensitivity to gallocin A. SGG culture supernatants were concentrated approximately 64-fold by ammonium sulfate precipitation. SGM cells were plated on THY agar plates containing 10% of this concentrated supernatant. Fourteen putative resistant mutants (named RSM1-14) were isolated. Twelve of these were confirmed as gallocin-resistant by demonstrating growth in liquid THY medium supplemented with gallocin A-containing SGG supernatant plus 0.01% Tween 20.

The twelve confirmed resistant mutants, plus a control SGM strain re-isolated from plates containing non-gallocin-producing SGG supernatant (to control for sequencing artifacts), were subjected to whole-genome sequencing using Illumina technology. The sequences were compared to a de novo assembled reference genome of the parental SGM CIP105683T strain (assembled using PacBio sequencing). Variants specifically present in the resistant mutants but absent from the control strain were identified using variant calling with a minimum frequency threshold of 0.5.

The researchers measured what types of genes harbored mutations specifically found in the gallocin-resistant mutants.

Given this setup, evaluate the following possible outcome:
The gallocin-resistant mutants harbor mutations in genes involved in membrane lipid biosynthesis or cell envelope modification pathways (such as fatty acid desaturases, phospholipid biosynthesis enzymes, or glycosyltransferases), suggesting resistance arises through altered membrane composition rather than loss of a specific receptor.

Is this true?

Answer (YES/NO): NO